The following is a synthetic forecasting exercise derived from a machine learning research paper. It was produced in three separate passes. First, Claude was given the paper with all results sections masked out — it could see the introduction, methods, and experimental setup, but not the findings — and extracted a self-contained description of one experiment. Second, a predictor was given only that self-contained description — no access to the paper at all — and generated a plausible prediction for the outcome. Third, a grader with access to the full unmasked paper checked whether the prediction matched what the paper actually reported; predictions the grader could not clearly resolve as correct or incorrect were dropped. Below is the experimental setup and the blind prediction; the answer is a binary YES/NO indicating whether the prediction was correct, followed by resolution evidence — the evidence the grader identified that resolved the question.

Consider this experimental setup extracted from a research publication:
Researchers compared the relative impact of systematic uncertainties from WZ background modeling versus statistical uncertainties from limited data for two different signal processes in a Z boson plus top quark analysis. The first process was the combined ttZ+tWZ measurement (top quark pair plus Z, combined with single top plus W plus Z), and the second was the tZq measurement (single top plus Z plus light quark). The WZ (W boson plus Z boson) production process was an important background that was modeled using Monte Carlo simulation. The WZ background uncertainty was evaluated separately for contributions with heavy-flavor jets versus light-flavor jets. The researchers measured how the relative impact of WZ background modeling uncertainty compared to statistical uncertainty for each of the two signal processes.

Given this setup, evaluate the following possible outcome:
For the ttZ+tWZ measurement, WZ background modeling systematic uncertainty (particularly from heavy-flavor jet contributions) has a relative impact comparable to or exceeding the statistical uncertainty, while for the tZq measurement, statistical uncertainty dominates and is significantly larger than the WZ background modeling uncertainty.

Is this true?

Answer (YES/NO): NO